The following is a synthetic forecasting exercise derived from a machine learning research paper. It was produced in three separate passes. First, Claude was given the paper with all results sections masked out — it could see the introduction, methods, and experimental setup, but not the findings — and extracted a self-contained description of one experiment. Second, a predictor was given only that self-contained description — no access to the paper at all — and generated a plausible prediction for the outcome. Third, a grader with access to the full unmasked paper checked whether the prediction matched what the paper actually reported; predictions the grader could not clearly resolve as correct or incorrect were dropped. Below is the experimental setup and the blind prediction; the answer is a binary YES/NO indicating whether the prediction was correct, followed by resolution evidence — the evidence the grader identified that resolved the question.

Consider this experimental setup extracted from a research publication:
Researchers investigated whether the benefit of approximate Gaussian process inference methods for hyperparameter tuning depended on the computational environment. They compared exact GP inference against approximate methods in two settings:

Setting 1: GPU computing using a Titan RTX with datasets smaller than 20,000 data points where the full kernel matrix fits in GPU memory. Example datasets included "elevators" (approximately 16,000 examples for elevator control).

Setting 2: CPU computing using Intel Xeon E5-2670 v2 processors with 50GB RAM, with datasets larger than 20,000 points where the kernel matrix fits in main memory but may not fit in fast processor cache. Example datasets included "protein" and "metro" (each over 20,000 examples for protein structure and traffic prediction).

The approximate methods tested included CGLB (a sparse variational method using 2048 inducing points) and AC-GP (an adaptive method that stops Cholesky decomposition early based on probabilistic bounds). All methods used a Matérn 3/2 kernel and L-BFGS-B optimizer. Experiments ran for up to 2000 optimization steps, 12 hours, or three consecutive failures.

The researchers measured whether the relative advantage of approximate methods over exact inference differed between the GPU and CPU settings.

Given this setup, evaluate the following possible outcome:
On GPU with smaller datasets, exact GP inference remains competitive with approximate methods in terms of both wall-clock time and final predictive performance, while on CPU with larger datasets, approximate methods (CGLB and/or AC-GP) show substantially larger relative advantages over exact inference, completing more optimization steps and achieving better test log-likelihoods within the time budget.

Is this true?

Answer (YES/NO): NO